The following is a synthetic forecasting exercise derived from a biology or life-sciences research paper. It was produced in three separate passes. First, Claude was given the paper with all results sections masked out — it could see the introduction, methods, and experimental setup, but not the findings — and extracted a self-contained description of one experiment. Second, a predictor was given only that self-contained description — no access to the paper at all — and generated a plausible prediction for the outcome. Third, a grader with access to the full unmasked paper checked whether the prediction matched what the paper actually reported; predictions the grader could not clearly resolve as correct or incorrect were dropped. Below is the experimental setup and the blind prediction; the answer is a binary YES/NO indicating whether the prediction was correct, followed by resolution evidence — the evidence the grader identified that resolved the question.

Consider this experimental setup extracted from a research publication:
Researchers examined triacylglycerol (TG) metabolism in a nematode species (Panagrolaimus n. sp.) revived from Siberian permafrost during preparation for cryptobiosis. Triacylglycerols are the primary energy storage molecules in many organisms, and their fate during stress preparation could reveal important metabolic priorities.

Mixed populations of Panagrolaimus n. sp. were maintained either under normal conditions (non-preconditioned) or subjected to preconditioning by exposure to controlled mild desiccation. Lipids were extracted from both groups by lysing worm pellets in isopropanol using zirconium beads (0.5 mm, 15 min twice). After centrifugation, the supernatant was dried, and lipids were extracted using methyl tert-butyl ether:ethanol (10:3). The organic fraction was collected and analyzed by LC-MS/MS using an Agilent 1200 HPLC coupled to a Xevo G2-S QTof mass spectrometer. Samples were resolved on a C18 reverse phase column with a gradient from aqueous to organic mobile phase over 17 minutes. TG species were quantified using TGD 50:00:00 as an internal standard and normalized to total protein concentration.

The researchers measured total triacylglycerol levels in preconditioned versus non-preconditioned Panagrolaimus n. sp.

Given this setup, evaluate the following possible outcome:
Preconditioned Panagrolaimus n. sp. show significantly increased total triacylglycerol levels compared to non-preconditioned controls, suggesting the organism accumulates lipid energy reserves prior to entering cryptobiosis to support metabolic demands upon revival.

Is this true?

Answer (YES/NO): NO